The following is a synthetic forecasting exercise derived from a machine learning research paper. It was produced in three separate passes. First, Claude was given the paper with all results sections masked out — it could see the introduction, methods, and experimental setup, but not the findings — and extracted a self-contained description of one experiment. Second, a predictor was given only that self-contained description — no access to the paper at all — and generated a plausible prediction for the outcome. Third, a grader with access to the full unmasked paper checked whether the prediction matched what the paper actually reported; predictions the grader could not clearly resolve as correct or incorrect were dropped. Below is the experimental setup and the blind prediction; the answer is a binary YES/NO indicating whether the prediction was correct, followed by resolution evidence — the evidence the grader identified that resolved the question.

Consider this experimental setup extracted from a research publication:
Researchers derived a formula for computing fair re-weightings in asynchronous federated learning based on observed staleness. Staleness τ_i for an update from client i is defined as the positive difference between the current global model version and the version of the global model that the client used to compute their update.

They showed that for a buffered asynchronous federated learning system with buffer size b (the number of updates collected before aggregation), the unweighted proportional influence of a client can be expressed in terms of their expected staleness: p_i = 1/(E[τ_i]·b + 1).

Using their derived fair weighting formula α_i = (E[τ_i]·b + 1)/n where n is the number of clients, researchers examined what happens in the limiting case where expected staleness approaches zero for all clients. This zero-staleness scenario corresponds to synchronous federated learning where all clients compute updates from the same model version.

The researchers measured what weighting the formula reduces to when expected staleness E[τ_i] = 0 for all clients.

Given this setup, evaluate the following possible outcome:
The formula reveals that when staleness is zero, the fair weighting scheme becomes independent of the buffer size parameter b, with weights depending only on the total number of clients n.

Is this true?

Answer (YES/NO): YES